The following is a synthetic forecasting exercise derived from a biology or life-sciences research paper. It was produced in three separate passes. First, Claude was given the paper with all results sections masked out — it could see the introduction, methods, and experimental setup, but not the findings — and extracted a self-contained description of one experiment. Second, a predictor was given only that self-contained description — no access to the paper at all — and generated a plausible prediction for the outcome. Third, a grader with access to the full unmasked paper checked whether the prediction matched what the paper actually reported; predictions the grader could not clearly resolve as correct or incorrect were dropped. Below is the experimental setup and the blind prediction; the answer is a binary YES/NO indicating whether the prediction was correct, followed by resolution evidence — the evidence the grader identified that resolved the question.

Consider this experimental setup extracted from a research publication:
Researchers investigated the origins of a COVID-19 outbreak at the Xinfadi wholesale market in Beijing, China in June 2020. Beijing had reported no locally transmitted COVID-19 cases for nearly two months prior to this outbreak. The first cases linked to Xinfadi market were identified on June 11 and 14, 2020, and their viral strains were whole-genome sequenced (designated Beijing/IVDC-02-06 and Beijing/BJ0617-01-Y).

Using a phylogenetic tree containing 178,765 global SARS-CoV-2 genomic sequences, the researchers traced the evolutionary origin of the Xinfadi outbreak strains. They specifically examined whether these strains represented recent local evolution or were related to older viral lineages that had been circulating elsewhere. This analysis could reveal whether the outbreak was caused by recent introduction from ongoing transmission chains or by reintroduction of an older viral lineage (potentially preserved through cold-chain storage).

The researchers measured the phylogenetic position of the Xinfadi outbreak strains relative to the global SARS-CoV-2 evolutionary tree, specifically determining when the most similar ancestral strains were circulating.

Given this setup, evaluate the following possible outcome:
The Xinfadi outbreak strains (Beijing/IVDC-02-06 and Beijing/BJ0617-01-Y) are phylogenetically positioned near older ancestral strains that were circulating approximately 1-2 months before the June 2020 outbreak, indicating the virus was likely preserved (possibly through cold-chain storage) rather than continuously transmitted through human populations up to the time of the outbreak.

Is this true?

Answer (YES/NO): NO